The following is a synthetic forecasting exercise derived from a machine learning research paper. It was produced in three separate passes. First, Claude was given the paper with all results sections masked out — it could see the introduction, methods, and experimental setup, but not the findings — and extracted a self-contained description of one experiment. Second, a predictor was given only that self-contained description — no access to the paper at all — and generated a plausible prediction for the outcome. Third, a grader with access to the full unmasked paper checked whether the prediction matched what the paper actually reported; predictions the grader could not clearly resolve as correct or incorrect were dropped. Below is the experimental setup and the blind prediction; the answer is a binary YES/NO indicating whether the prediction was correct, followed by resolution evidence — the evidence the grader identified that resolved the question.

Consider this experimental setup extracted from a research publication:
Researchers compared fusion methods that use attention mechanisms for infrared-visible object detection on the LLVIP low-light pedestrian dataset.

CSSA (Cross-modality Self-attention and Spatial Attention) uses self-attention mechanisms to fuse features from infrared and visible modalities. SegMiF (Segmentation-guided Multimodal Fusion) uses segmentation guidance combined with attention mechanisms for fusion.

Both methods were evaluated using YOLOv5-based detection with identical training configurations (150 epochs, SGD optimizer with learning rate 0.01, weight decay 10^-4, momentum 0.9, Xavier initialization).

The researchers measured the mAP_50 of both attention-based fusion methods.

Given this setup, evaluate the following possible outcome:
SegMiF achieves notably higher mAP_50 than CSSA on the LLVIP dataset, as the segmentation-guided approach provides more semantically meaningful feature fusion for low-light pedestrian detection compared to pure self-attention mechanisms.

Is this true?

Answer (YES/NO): YES